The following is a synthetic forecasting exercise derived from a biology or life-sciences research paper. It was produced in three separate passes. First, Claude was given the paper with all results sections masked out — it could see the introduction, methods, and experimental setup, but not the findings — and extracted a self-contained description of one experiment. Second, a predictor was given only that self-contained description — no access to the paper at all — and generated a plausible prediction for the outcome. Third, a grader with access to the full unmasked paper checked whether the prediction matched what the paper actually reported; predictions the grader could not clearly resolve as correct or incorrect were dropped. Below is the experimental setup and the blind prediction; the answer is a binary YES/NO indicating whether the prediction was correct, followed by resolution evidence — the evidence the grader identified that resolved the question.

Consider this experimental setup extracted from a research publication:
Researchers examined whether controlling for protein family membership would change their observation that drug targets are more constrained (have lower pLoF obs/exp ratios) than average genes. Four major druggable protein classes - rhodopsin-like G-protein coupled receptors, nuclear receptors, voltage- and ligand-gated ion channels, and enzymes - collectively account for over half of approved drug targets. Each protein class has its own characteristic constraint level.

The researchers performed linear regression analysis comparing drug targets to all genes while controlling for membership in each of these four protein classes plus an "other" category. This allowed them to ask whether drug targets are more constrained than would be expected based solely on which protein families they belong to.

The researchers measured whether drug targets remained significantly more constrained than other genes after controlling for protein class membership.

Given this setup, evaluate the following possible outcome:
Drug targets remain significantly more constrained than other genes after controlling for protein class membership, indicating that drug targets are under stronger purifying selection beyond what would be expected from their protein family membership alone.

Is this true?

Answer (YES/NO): YES